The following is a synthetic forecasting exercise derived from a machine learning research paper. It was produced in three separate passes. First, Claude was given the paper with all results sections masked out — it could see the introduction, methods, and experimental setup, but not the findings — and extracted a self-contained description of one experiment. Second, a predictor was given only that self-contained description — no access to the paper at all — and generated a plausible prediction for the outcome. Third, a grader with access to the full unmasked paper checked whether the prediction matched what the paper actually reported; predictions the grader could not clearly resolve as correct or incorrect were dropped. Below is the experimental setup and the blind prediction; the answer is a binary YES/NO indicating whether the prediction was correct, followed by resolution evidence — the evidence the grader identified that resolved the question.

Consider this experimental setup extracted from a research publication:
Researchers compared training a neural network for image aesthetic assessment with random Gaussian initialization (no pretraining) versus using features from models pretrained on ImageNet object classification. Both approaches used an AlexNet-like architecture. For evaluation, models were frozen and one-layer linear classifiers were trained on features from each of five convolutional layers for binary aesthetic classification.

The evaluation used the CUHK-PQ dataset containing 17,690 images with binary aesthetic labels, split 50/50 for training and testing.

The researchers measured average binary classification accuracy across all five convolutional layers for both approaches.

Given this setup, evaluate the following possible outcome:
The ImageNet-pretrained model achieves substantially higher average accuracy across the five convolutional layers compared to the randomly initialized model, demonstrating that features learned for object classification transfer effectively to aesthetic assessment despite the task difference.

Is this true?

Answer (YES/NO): YES